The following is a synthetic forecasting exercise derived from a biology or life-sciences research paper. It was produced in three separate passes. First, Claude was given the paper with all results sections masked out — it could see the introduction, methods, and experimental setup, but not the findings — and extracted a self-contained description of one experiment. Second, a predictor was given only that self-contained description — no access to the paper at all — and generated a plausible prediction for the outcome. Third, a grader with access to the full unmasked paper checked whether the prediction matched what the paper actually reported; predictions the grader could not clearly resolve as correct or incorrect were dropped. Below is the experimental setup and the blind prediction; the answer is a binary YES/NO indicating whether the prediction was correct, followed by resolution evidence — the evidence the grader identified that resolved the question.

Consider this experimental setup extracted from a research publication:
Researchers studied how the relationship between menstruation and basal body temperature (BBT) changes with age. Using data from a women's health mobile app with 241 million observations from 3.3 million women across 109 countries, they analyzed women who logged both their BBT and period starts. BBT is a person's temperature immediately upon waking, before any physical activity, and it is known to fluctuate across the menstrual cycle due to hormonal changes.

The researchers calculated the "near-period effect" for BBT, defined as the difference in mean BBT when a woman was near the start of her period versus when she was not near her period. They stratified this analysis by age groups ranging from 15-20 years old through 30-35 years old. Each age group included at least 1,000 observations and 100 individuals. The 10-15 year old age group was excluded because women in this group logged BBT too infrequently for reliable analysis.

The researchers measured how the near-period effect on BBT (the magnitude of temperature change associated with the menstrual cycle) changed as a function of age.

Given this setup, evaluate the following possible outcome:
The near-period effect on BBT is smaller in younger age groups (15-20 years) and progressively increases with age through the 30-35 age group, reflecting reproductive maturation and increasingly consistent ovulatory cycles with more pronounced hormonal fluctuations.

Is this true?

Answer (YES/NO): YES